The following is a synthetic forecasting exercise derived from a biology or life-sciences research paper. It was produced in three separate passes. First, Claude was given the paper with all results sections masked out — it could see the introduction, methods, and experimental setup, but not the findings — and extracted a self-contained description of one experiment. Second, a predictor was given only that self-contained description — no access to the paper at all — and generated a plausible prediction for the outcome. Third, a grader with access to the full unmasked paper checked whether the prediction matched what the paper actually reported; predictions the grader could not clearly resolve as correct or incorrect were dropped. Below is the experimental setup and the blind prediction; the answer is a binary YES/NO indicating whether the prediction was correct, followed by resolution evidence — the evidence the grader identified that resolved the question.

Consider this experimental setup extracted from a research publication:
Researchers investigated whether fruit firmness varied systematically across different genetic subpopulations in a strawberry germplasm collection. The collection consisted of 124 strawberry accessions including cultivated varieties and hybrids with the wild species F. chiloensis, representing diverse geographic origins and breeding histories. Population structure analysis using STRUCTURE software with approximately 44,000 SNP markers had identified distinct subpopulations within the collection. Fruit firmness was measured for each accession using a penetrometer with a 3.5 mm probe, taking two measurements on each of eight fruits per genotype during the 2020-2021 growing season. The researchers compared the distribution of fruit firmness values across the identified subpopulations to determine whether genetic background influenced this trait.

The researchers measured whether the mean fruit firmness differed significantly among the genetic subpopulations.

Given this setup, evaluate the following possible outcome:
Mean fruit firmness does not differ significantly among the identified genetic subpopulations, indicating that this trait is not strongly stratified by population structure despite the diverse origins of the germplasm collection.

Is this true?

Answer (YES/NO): NO